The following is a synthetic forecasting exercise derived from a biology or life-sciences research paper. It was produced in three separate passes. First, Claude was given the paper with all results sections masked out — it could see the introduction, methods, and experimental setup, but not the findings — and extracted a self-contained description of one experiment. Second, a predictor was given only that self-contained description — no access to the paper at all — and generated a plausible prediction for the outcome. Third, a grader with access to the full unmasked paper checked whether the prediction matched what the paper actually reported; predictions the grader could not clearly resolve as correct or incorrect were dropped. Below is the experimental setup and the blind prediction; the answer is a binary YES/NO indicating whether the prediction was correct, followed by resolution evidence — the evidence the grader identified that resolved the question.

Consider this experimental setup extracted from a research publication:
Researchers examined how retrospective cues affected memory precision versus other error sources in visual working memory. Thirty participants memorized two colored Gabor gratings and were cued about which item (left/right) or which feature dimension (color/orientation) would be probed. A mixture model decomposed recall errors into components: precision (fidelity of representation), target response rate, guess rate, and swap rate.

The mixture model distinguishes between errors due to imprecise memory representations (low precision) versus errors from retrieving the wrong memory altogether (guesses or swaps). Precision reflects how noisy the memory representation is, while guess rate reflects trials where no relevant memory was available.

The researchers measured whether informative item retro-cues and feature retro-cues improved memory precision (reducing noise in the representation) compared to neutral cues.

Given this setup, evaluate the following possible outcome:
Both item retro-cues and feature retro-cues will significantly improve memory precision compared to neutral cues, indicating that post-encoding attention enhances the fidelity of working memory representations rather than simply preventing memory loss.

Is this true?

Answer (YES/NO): NO